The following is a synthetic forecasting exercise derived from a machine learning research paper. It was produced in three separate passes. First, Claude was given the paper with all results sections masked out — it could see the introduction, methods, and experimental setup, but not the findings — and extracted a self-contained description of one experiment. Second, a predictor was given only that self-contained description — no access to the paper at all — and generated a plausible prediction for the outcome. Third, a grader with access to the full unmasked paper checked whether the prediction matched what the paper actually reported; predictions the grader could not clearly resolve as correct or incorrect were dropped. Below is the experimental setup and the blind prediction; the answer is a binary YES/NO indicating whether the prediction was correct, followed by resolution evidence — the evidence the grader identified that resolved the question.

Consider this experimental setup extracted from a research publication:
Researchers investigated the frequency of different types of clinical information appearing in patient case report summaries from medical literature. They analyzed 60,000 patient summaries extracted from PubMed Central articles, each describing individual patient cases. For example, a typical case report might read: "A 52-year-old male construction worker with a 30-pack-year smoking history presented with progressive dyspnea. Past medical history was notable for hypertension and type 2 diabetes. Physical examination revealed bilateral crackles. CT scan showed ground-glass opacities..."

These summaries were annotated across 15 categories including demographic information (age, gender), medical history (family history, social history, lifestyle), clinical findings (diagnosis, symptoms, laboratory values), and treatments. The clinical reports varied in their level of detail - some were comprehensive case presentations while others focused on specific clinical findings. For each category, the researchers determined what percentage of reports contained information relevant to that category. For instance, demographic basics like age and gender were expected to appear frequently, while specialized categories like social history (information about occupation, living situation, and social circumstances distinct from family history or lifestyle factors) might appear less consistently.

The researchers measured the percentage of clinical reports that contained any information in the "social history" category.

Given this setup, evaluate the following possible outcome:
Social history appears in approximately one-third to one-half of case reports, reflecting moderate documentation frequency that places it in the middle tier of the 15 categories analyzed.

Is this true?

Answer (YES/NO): NO